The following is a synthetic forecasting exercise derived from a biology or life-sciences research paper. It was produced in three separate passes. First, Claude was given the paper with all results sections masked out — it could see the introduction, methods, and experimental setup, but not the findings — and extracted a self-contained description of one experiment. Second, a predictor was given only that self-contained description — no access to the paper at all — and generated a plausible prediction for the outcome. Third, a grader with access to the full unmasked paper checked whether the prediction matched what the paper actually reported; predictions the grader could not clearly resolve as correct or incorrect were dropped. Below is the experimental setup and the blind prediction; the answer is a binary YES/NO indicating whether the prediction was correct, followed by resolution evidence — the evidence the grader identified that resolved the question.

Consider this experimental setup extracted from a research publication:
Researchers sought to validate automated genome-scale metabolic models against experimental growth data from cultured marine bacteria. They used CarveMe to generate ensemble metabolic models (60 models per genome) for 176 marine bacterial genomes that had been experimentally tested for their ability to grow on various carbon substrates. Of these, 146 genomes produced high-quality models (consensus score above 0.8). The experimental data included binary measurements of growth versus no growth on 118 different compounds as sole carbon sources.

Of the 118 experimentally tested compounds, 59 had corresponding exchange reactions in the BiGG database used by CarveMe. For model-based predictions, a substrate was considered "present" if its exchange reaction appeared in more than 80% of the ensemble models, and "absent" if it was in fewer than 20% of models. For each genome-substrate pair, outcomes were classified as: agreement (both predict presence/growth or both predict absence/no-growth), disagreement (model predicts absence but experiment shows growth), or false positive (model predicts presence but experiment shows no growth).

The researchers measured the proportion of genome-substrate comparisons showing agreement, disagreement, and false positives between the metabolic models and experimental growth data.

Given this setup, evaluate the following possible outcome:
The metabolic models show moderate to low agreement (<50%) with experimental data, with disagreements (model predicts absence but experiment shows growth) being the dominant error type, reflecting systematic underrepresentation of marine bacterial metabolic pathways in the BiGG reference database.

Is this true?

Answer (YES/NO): NO